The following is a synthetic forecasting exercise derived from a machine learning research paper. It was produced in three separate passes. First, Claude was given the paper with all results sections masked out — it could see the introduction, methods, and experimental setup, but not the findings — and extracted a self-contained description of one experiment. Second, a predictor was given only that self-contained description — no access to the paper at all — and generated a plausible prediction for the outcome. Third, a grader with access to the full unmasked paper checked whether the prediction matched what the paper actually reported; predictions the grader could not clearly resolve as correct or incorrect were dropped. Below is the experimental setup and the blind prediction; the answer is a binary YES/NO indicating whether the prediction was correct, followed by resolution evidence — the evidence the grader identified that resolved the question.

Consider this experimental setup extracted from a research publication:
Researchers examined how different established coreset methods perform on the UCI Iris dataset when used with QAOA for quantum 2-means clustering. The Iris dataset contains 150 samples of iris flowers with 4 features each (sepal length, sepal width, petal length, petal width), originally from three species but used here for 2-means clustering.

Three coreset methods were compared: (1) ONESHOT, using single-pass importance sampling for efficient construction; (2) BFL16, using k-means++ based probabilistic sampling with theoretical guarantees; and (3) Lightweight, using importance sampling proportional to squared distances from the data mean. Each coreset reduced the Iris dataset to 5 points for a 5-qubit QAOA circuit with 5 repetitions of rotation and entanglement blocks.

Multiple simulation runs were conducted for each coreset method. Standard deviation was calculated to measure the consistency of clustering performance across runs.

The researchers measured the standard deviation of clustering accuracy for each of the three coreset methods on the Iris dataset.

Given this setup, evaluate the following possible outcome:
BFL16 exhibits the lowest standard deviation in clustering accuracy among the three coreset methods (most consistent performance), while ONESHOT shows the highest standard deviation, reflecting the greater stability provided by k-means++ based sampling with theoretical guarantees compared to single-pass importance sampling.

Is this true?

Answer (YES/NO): NO